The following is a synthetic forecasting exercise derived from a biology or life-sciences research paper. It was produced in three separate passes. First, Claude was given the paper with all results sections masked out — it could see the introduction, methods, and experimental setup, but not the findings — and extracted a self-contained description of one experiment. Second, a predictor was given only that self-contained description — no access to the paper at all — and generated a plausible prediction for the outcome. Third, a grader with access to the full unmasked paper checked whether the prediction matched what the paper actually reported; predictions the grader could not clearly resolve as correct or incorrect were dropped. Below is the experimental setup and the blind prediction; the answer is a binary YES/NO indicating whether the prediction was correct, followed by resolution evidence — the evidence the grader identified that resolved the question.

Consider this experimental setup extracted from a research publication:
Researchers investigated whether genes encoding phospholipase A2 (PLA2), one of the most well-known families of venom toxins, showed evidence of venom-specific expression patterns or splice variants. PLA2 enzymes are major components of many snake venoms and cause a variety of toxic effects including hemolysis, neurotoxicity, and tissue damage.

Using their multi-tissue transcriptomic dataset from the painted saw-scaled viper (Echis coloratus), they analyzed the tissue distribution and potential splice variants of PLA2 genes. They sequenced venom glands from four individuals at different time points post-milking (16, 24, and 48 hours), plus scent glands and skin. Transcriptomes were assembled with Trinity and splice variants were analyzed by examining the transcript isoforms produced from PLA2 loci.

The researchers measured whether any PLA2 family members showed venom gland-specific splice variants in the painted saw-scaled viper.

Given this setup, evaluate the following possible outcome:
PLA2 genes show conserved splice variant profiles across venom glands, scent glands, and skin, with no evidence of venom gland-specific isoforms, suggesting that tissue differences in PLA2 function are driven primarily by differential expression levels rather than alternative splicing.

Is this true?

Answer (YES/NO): NO